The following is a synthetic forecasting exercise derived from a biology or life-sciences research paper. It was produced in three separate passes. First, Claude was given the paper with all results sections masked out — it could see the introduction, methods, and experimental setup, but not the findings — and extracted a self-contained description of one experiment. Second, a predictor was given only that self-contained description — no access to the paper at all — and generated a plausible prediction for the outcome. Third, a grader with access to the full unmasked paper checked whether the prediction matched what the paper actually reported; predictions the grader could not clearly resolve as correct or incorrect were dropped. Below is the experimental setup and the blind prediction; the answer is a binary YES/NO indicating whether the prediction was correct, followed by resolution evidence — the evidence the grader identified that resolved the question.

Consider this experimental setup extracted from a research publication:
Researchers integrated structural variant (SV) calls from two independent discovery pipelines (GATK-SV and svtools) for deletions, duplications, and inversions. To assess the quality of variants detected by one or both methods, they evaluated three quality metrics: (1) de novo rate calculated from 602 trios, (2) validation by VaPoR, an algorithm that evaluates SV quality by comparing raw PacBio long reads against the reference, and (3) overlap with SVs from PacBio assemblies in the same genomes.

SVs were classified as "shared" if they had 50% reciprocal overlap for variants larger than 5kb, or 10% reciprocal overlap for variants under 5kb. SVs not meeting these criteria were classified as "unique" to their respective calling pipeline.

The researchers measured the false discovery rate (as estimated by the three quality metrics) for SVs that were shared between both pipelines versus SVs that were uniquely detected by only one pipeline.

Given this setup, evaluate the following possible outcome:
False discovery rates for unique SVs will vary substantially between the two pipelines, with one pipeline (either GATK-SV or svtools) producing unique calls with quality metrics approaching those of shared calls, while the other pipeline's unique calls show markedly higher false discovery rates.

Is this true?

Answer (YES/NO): NO